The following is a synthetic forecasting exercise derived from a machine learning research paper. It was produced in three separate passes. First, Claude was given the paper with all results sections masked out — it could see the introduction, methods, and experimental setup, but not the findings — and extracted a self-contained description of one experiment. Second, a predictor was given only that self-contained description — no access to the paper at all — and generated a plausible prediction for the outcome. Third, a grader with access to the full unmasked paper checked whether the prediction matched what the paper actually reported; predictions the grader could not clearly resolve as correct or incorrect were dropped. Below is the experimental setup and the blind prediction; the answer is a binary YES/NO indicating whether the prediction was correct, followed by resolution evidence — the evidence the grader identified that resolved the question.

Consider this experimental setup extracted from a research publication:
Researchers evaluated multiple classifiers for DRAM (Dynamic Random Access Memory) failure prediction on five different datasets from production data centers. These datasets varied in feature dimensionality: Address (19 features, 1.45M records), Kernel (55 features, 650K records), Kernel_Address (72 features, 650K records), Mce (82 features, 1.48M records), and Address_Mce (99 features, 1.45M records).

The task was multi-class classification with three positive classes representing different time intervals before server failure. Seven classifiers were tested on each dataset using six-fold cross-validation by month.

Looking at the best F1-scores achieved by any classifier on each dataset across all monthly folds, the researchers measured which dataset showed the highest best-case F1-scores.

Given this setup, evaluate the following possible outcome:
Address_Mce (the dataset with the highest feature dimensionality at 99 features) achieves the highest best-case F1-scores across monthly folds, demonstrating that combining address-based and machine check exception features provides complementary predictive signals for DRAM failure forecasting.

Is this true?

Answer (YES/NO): NO